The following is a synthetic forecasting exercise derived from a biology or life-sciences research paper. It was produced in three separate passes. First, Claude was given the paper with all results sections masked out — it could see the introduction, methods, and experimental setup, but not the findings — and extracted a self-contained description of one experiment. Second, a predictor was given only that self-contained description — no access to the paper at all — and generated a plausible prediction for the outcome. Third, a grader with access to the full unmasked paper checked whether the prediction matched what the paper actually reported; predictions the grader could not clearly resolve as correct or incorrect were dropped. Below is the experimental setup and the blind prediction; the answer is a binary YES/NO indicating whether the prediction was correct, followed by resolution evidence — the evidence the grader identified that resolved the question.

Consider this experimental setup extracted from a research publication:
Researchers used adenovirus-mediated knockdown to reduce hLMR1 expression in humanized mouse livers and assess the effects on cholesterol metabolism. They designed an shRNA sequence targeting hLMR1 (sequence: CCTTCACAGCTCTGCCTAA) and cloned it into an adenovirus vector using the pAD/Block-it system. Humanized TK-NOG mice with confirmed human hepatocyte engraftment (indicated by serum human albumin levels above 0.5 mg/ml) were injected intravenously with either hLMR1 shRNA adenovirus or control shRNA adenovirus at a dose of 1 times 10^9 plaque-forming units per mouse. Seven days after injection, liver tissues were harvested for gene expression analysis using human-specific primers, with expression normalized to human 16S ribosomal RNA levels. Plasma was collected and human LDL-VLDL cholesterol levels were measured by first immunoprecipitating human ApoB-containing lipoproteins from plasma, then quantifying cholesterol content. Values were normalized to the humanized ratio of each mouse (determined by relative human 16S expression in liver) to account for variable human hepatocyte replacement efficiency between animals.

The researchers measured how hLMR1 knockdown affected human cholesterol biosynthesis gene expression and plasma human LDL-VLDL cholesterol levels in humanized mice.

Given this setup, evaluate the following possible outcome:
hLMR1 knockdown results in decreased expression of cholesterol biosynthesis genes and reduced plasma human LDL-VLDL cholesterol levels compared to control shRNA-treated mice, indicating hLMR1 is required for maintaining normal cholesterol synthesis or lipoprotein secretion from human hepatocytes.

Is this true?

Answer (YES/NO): YES